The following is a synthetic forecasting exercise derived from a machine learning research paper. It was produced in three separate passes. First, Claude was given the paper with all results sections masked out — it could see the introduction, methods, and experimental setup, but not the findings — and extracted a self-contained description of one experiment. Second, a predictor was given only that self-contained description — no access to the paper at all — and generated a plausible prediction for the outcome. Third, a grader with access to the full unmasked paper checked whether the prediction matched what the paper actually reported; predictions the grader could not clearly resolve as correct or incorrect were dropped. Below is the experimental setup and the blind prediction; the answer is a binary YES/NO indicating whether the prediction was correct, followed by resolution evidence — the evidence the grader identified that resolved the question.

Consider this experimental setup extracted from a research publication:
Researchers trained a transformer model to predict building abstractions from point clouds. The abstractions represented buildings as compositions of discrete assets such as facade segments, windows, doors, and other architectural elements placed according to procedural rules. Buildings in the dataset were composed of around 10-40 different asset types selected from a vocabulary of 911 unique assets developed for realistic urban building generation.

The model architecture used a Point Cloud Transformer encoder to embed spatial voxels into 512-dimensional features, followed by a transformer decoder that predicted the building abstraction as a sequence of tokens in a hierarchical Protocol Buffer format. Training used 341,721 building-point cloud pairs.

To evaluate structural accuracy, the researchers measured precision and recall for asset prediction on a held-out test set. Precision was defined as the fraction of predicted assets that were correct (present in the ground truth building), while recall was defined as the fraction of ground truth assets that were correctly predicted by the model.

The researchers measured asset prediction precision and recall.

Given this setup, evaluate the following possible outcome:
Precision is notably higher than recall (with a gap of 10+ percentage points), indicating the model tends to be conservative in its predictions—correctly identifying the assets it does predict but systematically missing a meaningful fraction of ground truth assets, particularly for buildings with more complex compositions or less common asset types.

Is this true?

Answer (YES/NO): NO